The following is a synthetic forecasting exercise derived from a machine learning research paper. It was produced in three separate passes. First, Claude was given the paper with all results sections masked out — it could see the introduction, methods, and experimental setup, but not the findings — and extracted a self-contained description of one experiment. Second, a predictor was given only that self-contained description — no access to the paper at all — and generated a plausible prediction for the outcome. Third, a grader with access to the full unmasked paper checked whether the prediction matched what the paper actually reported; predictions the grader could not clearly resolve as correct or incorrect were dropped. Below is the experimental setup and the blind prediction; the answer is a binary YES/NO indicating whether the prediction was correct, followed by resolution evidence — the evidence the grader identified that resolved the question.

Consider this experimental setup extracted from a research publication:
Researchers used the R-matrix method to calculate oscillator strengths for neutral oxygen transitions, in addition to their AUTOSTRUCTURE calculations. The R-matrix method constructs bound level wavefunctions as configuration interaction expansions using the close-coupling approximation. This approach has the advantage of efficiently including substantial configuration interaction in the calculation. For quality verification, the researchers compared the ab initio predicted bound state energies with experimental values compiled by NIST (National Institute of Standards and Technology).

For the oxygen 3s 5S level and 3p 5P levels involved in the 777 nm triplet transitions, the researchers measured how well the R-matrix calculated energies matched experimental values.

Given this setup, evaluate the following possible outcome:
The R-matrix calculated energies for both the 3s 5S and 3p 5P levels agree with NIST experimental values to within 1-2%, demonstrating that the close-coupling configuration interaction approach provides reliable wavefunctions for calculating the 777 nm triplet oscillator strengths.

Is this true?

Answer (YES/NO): NO